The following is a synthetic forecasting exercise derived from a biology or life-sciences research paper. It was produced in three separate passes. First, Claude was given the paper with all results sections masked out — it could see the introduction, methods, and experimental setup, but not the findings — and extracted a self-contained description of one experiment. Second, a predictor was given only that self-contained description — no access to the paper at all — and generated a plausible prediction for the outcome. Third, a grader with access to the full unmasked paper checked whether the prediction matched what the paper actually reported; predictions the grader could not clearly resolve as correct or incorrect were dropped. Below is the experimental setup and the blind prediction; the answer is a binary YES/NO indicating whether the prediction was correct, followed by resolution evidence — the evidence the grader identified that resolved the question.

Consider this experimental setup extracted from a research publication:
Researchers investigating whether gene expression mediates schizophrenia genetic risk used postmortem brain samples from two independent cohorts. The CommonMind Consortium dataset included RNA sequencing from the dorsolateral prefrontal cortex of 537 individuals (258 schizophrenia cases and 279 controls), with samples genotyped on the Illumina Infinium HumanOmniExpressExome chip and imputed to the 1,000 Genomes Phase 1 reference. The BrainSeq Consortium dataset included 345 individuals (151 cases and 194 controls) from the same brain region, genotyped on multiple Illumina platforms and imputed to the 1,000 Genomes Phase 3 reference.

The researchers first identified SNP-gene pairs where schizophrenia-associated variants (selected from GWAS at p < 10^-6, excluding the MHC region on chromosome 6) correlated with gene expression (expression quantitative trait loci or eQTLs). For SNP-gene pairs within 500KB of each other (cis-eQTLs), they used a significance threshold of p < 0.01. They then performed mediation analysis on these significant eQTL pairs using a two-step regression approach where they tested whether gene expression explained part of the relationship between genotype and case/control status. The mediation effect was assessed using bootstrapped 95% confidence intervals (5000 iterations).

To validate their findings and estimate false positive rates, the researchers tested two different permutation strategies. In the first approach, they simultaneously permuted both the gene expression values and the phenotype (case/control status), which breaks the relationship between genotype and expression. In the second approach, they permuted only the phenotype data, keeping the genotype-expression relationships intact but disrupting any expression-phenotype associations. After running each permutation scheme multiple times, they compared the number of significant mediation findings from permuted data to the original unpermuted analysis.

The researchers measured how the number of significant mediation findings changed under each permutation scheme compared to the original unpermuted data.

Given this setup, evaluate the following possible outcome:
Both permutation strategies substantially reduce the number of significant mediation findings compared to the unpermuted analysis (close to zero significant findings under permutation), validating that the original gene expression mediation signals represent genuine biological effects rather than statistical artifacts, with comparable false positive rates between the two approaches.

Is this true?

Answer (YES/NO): NO